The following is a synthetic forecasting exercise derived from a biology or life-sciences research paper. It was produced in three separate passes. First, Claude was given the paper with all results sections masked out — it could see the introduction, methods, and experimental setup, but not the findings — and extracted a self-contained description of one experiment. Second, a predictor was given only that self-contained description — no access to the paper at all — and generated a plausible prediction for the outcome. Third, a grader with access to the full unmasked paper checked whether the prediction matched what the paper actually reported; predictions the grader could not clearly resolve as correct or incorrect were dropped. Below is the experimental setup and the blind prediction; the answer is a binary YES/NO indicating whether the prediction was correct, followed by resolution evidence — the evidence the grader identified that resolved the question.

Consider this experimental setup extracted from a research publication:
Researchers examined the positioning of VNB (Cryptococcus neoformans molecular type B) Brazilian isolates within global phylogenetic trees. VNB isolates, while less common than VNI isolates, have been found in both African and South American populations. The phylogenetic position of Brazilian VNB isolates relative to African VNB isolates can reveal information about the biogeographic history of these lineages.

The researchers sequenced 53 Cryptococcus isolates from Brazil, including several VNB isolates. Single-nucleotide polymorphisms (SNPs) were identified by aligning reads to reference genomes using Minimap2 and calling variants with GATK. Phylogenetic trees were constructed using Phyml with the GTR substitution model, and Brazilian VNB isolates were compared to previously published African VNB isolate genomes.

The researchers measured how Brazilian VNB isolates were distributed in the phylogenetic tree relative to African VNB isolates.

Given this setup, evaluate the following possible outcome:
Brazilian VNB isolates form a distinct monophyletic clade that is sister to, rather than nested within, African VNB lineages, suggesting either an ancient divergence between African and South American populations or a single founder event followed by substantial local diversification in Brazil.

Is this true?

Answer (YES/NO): NO